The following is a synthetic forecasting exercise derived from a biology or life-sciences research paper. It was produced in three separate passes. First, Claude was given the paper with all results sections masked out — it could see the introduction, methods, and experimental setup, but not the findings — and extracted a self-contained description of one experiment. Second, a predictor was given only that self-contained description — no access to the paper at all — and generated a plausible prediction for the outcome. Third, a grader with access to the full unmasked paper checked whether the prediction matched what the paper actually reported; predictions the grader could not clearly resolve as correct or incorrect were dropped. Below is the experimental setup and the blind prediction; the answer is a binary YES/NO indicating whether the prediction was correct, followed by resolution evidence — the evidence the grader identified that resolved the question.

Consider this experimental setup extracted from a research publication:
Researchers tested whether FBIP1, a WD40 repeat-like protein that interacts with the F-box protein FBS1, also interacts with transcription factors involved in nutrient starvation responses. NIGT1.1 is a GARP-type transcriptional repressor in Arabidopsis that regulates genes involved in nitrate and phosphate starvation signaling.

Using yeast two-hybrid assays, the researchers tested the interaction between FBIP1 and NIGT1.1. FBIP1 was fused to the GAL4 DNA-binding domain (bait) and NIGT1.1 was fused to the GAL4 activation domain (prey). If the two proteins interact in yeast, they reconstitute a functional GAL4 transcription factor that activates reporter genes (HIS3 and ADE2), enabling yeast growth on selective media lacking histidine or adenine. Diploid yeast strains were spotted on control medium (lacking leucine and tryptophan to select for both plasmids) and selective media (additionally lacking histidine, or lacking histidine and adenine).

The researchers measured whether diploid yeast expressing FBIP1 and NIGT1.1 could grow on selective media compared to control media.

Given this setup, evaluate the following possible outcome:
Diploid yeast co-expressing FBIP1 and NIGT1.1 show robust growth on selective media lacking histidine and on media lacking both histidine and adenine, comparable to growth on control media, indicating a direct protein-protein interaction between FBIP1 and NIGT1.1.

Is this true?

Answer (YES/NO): YES